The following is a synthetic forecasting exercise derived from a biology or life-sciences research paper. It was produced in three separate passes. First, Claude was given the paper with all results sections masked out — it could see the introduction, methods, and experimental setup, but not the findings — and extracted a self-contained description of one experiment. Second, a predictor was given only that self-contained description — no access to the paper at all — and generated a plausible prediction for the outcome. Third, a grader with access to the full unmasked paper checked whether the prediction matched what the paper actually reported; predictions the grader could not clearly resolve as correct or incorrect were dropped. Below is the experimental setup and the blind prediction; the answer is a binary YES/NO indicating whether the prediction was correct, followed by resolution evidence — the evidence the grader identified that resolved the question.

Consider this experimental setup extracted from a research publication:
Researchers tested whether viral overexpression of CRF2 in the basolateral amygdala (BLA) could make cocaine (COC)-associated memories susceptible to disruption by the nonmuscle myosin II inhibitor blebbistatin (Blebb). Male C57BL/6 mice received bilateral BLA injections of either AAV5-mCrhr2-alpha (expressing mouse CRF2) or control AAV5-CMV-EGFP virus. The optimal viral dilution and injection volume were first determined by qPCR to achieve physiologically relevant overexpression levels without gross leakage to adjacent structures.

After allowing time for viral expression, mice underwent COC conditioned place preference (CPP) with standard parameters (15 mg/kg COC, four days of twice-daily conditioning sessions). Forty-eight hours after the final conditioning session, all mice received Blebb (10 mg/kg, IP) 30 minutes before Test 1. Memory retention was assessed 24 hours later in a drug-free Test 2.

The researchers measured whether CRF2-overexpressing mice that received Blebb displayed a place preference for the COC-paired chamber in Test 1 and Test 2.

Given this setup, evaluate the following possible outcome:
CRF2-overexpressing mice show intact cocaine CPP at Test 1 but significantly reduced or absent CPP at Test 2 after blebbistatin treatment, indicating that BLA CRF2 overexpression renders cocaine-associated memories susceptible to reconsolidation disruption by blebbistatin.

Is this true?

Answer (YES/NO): NO